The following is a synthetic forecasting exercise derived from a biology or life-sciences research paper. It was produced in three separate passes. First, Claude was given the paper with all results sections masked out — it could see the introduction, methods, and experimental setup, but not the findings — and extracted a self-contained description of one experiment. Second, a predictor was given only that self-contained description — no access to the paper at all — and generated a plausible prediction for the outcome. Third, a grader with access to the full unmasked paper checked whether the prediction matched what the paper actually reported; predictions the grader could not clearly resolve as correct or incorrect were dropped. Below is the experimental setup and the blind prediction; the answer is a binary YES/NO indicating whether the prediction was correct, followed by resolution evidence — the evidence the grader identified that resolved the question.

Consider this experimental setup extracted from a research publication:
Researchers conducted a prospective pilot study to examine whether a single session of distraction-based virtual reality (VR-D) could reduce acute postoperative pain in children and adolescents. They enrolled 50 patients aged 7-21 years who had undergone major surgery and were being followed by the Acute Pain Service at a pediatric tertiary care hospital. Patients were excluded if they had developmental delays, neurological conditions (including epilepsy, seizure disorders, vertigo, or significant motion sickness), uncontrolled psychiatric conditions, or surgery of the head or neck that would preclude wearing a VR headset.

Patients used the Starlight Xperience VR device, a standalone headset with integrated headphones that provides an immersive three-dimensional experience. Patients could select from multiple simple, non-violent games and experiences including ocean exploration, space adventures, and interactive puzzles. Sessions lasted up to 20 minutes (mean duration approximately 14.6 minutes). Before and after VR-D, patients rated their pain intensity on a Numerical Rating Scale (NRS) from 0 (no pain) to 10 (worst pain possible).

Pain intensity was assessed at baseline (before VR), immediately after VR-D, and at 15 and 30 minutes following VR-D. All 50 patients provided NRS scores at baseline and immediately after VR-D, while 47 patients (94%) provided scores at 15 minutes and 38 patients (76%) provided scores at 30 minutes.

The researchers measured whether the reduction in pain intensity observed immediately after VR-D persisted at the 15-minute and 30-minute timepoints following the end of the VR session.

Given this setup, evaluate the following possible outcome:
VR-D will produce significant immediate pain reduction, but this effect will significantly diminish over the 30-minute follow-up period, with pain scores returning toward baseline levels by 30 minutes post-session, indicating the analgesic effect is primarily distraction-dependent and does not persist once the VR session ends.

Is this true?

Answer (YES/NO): YES